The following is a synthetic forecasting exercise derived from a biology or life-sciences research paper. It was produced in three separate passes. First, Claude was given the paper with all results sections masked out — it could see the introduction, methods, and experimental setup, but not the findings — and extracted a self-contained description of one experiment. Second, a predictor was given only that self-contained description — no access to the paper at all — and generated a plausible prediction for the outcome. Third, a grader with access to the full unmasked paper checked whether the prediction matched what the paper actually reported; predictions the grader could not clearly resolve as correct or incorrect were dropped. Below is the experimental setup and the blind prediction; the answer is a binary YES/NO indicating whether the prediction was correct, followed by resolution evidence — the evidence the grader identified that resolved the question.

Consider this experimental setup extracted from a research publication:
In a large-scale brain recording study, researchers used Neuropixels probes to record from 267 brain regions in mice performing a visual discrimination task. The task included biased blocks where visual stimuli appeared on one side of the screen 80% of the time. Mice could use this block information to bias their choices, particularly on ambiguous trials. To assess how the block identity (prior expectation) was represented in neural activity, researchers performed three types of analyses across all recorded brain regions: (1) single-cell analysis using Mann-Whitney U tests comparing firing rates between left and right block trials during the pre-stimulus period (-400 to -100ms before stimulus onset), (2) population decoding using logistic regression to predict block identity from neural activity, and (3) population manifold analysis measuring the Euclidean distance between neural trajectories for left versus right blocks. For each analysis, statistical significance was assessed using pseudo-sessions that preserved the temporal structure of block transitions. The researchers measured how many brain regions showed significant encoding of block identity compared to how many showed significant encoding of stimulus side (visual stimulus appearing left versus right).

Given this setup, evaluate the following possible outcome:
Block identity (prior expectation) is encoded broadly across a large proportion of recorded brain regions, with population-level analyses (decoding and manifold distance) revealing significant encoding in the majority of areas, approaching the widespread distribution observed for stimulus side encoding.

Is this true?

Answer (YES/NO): NO